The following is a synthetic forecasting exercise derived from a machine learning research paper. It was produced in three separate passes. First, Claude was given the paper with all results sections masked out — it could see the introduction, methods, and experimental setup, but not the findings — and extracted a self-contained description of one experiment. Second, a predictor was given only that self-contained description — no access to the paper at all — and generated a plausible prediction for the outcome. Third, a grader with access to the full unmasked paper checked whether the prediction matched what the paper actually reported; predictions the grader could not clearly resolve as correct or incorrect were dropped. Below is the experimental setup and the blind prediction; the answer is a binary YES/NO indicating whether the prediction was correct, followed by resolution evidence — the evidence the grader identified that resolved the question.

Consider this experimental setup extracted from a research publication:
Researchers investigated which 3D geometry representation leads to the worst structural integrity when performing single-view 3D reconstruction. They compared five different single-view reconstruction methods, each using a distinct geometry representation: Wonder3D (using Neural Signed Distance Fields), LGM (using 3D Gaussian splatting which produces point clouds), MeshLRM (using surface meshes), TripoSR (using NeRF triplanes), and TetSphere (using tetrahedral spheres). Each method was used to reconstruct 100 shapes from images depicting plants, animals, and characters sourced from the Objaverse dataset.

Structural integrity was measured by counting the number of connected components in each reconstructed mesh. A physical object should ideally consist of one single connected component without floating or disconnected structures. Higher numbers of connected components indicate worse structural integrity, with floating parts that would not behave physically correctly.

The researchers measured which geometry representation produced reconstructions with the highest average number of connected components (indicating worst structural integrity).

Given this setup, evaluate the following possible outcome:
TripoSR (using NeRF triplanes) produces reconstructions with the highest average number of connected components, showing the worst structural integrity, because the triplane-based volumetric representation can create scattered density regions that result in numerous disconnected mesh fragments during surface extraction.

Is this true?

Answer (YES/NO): NO